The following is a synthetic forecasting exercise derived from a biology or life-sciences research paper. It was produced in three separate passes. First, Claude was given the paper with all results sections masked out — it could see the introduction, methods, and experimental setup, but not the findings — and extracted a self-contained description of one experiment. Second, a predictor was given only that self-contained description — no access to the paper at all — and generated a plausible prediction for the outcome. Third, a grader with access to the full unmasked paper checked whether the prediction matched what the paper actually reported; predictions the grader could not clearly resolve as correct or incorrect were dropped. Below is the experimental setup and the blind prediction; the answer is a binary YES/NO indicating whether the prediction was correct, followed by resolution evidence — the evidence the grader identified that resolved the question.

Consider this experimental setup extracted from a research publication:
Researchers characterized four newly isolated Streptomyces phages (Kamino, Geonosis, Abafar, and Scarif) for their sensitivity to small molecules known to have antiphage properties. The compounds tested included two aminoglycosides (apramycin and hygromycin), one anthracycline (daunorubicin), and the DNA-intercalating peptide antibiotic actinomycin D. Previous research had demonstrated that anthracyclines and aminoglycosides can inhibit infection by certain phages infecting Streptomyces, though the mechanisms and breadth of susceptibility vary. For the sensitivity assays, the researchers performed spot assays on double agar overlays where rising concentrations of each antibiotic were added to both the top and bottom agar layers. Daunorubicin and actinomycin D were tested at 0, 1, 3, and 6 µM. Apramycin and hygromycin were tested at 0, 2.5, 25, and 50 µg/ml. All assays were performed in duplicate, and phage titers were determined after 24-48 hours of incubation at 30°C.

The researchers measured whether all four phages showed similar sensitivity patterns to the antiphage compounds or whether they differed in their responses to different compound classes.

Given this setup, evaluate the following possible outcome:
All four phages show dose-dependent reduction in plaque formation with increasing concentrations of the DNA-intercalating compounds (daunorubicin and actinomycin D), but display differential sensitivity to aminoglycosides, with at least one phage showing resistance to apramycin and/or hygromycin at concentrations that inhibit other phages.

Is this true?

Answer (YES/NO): NO